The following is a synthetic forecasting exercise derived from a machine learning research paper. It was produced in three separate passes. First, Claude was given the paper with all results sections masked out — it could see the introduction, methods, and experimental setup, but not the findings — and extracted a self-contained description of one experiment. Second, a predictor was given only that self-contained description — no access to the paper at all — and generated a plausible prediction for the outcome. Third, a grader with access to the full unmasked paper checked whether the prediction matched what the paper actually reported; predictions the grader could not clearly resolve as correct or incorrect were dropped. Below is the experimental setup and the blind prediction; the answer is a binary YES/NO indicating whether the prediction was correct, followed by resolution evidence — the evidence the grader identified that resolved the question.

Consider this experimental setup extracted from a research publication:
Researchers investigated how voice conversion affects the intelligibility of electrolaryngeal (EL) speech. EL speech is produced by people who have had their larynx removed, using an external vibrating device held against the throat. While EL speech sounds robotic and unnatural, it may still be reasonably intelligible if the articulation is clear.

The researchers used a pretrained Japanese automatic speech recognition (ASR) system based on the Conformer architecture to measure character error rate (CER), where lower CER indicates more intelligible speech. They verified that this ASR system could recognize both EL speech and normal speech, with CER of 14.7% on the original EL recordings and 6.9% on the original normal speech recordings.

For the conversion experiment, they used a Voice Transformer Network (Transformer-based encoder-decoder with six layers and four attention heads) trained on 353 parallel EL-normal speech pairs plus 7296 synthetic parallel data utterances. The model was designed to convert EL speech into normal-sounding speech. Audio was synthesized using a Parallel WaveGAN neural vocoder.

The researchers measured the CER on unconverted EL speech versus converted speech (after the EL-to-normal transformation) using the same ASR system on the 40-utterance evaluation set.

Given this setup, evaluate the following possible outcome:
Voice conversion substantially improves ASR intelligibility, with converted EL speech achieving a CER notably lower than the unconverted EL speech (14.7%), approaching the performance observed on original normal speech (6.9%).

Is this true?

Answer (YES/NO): NO